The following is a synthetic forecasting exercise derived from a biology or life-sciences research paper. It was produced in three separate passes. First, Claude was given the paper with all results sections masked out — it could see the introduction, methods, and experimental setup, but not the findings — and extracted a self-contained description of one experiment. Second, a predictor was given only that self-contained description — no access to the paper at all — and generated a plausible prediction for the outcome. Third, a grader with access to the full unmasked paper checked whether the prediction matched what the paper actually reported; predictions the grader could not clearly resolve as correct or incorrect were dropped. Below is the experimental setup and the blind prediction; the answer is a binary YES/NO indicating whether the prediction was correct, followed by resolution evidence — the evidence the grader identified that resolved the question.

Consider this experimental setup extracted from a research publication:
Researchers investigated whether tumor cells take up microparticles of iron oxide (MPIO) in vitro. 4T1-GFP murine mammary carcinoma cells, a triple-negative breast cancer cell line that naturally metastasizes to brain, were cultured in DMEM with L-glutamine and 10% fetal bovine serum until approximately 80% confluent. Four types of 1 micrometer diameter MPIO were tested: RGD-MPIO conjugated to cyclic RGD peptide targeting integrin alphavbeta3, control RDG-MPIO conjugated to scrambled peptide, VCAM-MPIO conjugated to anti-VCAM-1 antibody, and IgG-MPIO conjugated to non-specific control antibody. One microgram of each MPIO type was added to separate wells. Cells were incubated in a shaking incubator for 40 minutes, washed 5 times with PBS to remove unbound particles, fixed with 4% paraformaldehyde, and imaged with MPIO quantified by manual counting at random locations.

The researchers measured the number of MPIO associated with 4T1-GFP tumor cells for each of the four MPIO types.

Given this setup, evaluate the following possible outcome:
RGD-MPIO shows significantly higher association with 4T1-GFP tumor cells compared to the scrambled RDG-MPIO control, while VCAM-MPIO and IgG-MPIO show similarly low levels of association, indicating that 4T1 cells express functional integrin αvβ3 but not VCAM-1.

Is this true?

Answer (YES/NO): NO